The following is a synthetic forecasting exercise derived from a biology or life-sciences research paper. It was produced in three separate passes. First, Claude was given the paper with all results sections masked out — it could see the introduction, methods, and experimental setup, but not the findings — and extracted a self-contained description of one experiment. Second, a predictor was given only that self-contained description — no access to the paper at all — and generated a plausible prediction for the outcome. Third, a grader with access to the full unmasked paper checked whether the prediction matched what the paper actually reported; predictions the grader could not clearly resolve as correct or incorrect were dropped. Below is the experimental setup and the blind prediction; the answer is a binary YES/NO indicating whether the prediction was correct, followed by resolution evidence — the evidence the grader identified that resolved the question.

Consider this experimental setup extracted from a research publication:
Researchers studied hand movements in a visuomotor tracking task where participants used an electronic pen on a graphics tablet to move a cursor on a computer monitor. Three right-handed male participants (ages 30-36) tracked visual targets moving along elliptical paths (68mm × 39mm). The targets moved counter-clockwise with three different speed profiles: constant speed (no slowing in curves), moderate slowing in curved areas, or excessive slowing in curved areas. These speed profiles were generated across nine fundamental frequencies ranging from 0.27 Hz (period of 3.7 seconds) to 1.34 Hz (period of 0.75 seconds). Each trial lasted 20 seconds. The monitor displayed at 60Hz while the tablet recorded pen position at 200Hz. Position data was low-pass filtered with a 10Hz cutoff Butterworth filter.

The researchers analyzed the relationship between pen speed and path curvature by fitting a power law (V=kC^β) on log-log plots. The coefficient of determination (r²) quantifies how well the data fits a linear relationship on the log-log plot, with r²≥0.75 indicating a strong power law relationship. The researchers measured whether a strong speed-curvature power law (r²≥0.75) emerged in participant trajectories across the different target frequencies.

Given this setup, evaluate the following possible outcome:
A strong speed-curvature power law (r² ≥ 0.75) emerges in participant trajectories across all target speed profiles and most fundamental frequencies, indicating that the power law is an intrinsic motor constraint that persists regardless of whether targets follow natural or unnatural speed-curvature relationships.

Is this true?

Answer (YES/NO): NO